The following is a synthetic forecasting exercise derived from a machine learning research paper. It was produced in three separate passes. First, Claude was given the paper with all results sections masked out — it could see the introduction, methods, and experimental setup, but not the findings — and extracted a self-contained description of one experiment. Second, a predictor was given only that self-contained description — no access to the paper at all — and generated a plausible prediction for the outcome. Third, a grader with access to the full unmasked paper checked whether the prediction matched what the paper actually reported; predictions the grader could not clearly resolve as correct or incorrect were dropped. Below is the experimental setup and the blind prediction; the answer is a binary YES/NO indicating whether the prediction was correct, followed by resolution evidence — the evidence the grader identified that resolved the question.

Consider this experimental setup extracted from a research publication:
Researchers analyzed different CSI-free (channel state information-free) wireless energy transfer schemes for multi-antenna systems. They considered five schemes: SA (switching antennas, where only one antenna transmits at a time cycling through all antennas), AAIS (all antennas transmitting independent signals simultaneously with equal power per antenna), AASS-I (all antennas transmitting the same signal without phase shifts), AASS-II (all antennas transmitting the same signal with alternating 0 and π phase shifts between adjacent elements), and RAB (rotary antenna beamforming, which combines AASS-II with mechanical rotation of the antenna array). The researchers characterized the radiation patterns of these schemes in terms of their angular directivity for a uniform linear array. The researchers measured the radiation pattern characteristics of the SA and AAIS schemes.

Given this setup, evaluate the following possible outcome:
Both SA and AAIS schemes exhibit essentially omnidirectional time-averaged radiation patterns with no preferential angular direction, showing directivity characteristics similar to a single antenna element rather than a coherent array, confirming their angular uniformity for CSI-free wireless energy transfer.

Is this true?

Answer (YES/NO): YES